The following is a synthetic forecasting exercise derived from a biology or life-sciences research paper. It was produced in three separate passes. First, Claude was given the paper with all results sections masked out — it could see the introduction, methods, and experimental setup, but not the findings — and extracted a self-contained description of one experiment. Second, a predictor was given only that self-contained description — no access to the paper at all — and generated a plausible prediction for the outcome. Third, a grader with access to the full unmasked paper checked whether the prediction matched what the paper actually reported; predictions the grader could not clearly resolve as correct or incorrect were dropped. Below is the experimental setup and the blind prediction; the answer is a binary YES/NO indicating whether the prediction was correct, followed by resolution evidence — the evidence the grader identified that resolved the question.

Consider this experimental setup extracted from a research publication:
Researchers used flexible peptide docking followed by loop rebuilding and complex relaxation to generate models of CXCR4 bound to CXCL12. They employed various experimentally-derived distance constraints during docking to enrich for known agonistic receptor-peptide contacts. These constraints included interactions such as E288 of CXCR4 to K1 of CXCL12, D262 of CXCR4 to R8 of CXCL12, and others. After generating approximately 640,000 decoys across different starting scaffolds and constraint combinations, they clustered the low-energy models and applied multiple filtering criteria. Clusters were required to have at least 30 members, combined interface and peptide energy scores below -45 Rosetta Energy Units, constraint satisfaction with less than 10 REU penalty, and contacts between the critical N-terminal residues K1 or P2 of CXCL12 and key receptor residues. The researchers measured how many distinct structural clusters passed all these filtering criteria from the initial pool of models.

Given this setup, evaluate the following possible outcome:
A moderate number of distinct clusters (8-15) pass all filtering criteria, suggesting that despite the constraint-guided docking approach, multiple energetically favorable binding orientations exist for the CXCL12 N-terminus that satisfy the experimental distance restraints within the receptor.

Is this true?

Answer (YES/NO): YES